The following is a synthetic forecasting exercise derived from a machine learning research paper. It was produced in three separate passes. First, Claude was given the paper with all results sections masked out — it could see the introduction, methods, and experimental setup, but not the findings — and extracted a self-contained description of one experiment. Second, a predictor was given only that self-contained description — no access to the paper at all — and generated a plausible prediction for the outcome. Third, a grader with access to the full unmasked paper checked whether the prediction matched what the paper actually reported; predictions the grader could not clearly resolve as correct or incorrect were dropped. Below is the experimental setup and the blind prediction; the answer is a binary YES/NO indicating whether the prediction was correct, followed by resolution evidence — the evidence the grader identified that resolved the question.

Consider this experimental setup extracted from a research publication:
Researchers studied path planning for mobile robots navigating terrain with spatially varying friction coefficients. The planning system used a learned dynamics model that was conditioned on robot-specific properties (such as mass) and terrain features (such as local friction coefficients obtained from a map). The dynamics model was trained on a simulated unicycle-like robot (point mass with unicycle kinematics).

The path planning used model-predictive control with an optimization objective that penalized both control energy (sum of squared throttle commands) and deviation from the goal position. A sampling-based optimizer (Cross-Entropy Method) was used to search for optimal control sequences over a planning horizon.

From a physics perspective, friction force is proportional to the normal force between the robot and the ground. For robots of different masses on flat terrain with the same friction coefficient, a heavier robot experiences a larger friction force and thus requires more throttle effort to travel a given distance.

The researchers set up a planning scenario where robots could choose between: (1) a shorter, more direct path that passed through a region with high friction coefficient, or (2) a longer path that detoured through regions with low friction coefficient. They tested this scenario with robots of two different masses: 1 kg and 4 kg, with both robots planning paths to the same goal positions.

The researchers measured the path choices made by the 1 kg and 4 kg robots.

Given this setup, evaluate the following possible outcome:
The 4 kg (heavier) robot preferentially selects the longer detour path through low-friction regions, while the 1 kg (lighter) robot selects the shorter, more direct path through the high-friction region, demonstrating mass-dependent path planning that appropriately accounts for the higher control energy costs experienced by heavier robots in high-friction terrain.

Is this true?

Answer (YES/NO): NO